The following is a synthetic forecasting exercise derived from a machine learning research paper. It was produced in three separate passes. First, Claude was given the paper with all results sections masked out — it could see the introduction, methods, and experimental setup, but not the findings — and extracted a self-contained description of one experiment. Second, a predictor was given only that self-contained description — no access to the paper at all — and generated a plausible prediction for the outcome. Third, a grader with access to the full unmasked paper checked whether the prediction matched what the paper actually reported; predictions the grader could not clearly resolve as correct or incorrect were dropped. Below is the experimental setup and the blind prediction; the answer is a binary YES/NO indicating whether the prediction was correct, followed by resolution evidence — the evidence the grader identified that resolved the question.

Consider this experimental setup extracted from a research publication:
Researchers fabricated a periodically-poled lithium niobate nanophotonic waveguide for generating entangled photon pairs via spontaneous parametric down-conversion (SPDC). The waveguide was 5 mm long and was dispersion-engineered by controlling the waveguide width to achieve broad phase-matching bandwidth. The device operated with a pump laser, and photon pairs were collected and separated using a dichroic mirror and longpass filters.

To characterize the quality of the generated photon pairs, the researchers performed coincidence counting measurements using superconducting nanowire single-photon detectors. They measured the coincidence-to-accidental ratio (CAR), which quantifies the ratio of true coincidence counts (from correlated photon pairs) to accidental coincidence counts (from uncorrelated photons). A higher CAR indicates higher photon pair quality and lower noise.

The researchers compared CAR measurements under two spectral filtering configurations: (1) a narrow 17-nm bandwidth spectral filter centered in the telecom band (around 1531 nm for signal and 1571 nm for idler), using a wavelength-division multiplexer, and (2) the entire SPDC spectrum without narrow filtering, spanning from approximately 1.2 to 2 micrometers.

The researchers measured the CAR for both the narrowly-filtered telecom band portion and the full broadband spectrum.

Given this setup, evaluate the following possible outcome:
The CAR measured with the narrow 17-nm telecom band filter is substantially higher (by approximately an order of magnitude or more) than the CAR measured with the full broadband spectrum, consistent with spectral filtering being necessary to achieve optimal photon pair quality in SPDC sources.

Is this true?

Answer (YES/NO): YES